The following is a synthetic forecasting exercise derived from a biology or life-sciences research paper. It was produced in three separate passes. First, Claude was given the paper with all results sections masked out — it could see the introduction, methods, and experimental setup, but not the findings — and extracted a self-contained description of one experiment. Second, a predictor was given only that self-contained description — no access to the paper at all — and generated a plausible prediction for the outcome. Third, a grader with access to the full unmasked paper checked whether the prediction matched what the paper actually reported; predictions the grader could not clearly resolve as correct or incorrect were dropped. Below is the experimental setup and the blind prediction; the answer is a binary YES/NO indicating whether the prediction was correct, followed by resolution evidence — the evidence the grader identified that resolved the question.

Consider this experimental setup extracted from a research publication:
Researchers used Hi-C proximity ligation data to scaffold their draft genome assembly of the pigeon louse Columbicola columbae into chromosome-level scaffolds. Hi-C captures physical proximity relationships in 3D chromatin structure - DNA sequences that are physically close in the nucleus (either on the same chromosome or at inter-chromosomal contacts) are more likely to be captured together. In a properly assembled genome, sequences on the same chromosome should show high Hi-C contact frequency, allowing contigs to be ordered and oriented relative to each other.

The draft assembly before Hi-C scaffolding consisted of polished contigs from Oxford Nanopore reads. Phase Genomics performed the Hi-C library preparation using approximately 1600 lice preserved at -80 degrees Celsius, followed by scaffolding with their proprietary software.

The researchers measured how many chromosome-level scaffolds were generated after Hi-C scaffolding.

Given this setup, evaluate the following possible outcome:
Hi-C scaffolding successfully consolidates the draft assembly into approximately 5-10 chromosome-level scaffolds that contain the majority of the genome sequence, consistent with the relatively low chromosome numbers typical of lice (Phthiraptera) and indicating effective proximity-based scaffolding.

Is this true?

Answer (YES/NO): NO